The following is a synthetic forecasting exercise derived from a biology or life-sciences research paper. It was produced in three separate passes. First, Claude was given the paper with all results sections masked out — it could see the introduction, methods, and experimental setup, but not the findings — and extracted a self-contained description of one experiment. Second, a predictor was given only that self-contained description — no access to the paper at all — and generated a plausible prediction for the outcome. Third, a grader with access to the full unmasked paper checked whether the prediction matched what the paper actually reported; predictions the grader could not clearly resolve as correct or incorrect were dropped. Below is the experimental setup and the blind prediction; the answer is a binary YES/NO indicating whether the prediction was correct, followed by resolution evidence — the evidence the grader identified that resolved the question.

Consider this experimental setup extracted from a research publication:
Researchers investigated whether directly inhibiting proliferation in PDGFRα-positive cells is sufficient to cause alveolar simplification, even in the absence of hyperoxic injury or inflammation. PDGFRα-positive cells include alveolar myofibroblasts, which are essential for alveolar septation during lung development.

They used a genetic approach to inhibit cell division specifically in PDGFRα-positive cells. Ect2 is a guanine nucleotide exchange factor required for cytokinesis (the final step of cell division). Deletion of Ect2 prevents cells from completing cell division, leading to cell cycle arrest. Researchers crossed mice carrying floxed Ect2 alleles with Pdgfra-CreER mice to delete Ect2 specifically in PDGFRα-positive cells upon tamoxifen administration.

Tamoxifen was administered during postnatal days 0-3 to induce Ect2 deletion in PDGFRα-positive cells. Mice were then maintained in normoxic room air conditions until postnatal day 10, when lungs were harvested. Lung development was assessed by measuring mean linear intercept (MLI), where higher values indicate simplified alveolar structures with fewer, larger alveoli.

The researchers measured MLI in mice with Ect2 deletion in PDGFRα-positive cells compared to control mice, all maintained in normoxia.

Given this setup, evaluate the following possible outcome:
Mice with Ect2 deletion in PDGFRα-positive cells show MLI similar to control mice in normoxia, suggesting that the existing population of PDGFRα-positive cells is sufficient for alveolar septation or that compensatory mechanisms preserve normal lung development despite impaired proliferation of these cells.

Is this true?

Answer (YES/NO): NO